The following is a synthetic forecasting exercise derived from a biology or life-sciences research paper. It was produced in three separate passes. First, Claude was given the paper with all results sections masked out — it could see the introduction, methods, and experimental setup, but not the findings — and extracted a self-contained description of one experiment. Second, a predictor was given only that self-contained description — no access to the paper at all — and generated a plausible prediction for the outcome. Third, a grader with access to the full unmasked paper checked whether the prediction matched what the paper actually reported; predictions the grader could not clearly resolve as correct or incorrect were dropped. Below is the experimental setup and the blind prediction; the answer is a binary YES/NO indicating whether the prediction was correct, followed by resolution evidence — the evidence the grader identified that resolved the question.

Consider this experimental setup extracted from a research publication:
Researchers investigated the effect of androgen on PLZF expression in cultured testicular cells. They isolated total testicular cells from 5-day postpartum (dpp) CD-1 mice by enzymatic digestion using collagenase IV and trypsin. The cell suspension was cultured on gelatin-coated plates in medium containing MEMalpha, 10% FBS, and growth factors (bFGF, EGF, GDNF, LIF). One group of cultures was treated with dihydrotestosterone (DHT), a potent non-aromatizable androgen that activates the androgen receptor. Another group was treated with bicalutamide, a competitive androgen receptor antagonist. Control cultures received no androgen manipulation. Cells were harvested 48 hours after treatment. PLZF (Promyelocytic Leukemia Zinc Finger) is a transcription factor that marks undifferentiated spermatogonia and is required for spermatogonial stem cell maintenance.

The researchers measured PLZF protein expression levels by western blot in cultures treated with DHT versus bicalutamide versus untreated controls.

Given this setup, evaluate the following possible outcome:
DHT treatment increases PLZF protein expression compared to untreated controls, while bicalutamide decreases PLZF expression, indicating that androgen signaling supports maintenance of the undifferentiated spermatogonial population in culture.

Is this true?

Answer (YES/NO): NO